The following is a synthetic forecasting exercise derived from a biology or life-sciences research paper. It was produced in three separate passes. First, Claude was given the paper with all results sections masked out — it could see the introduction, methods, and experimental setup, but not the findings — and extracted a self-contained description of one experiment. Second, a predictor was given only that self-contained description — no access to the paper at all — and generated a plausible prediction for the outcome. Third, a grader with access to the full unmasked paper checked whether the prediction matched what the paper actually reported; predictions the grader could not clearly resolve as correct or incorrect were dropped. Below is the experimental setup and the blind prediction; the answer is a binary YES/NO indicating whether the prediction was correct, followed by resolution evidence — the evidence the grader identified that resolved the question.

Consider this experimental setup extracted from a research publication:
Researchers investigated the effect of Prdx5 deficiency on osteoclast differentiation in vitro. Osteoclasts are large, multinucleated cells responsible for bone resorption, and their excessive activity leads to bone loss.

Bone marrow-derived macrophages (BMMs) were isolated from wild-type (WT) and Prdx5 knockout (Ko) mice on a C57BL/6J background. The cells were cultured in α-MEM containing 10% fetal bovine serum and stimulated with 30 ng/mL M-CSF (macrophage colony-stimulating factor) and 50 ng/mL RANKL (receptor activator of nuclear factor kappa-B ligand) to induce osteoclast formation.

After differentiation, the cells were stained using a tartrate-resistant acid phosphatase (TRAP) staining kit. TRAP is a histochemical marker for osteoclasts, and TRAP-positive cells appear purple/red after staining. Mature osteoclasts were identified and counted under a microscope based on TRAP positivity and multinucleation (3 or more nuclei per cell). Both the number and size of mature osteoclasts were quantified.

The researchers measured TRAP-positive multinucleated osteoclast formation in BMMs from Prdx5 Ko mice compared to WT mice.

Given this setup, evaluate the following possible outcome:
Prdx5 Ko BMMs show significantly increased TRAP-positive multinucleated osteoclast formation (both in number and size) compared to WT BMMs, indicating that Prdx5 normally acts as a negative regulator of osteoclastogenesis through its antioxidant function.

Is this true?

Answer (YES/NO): NO